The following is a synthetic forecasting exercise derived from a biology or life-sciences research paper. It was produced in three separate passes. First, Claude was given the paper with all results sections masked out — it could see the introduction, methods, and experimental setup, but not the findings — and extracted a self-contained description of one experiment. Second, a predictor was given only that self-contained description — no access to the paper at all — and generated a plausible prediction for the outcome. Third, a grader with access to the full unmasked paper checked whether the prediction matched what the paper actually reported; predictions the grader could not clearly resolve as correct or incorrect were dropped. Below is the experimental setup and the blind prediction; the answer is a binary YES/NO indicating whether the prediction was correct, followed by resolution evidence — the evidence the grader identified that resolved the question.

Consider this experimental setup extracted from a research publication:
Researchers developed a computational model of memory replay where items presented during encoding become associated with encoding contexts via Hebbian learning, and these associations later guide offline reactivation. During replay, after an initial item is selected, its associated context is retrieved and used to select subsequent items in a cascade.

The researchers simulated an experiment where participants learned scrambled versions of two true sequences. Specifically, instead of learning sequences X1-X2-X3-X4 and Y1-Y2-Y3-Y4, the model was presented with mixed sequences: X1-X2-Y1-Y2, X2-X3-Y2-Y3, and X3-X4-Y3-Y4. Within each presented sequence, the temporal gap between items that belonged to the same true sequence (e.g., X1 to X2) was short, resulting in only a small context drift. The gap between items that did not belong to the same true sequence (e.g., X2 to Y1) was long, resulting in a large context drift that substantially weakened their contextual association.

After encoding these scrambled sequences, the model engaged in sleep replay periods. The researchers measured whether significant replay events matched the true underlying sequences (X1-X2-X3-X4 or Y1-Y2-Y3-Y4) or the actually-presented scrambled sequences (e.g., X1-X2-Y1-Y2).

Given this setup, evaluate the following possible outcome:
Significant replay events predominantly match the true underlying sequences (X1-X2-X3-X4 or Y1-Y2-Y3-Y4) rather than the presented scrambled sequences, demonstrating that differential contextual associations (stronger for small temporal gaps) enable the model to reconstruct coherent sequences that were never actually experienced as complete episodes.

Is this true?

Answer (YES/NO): YES